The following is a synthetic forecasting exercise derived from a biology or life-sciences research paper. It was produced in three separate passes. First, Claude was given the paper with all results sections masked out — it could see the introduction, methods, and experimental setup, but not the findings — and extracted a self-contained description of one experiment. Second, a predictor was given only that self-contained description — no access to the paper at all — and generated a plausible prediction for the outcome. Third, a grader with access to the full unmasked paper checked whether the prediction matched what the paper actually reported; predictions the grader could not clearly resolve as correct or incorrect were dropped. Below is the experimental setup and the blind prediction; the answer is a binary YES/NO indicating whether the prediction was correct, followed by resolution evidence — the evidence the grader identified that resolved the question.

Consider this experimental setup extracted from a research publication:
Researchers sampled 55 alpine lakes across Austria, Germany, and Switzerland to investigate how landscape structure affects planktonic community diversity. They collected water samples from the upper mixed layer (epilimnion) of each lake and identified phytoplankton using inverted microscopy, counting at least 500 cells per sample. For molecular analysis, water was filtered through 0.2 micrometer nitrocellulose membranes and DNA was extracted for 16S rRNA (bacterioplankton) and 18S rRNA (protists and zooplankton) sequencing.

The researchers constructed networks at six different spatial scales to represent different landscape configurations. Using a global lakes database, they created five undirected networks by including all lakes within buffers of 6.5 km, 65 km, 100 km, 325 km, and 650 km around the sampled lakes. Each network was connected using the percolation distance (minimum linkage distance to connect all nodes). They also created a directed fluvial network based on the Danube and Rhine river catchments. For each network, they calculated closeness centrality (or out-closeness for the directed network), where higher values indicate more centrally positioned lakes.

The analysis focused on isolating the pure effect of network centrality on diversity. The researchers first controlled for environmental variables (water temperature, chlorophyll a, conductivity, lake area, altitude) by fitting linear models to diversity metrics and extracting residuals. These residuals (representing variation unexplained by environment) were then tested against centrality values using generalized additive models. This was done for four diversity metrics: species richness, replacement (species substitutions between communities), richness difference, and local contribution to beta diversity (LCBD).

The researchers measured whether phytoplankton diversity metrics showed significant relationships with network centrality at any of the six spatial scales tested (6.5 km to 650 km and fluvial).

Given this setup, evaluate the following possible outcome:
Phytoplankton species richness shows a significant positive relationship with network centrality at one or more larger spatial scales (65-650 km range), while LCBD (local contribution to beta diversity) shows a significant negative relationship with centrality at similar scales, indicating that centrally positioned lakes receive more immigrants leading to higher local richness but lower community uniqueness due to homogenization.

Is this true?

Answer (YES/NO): NO